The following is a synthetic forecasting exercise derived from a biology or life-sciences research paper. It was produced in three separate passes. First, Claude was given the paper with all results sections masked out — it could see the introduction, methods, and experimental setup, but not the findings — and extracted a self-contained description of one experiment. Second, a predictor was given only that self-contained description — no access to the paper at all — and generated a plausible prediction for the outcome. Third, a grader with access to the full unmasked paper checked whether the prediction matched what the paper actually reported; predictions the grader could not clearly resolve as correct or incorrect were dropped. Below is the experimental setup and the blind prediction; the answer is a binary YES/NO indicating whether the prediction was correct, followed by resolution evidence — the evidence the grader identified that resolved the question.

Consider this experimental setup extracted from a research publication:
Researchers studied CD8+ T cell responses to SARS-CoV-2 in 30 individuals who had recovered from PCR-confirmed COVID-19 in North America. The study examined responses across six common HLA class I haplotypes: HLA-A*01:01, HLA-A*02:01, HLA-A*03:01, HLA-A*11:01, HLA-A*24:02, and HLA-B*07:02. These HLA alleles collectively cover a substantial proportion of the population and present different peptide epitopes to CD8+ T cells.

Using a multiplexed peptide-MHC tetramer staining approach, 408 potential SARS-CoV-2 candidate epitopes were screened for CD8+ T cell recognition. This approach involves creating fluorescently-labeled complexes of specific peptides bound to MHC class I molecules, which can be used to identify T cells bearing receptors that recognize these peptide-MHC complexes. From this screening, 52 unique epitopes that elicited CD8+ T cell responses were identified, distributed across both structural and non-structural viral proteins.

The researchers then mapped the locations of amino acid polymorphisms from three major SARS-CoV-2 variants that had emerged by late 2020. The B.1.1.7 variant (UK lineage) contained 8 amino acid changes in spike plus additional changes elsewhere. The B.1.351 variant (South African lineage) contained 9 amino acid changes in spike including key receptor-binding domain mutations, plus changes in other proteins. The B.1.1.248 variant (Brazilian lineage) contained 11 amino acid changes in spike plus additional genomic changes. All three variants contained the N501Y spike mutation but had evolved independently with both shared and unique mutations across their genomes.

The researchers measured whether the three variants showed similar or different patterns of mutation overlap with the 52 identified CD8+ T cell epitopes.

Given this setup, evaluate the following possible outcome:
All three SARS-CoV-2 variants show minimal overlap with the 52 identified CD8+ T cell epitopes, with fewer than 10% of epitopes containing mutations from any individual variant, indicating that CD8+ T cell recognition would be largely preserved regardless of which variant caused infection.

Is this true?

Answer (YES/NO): YES